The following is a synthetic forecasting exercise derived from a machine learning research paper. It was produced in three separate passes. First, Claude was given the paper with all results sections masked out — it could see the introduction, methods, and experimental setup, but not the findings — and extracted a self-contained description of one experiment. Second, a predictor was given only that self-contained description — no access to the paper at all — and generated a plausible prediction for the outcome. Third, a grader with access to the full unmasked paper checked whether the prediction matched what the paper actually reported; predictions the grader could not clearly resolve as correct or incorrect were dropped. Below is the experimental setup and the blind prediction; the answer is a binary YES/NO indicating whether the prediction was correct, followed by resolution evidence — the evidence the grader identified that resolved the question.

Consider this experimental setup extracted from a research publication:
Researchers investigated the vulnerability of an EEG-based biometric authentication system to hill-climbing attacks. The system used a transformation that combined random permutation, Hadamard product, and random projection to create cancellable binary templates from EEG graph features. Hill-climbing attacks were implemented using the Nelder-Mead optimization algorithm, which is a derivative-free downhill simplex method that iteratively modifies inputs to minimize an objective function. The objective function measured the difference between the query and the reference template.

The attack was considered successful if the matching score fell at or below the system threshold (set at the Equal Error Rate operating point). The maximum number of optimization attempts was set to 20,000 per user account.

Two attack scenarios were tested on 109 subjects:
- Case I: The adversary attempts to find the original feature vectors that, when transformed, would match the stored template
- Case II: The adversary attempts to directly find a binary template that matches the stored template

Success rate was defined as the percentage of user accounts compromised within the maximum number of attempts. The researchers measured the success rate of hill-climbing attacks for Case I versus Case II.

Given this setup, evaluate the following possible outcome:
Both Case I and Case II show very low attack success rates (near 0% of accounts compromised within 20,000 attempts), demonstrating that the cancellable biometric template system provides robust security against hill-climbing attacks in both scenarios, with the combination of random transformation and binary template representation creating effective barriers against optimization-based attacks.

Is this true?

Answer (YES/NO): NO